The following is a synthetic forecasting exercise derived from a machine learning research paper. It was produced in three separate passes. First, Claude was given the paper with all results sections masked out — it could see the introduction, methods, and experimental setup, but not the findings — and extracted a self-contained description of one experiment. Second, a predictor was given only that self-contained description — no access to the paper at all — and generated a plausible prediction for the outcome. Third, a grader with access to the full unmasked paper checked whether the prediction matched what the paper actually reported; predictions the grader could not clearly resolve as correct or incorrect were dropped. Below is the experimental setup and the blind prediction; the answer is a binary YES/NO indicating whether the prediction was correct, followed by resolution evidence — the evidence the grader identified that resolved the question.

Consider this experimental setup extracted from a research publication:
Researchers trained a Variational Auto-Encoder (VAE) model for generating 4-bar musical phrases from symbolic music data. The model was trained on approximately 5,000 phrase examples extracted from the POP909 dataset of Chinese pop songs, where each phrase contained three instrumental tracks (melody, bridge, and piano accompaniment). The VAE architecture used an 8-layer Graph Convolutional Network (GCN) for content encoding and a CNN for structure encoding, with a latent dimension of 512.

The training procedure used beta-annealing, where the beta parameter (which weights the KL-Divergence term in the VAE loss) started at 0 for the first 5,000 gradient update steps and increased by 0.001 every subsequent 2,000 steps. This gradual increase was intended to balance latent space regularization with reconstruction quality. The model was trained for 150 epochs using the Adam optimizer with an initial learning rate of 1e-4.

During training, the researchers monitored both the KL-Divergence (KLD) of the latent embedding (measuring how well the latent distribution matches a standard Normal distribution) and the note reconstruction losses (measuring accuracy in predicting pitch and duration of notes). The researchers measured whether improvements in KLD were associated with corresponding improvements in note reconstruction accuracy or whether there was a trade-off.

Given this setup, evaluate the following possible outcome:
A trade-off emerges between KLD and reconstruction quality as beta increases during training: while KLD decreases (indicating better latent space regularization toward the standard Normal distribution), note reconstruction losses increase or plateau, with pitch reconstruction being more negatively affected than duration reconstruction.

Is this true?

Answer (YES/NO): NO